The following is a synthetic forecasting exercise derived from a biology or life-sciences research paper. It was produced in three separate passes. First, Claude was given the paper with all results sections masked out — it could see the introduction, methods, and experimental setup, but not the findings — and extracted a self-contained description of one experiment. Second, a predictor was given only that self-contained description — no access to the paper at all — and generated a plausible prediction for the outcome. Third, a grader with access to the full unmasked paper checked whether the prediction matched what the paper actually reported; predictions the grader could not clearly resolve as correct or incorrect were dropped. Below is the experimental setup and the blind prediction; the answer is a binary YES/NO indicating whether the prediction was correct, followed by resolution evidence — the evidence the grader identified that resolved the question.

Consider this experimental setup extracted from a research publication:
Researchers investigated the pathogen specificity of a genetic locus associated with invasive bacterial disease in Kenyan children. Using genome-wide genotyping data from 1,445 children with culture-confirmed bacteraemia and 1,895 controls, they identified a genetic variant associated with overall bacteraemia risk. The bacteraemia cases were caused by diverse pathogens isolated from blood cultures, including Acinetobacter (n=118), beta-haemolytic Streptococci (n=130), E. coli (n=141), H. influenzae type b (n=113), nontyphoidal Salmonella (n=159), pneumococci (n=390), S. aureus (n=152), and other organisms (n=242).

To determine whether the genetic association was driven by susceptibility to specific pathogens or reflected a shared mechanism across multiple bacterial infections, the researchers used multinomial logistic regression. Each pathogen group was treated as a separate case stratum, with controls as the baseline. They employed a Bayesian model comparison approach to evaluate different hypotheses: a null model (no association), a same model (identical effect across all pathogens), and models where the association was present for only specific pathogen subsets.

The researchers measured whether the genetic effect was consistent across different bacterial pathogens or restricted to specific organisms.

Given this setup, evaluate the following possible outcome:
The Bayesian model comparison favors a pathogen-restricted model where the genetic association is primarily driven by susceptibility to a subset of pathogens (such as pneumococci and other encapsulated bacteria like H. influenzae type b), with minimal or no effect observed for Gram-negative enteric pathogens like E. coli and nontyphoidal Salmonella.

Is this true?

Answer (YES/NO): NO